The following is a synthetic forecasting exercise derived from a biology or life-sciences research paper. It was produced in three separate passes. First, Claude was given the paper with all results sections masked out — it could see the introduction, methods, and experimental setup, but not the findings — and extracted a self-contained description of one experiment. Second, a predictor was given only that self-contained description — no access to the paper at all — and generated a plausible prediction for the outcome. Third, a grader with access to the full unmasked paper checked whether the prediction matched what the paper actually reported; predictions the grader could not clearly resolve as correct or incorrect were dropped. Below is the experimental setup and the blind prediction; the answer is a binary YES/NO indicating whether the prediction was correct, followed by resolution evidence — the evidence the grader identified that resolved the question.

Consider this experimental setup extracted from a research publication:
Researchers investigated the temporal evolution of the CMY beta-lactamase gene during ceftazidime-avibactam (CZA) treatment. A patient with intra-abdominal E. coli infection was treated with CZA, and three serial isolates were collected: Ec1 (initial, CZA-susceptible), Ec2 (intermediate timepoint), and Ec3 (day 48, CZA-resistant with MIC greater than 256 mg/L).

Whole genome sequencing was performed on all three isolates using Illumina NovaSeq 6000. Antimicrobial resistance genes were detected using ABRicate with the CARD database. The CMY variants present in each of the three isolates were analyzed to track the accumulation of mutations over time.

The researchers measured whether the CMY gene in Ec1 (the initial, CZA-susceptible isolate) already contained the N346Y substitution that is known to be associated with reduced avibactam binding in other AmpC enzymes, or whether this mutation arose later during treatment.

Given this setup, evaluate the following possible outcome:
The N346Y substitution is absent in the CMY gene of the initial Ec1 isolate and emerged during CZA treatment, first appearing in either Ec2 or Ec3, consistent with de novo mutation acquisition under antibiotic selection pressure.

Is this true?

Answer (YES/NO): NO